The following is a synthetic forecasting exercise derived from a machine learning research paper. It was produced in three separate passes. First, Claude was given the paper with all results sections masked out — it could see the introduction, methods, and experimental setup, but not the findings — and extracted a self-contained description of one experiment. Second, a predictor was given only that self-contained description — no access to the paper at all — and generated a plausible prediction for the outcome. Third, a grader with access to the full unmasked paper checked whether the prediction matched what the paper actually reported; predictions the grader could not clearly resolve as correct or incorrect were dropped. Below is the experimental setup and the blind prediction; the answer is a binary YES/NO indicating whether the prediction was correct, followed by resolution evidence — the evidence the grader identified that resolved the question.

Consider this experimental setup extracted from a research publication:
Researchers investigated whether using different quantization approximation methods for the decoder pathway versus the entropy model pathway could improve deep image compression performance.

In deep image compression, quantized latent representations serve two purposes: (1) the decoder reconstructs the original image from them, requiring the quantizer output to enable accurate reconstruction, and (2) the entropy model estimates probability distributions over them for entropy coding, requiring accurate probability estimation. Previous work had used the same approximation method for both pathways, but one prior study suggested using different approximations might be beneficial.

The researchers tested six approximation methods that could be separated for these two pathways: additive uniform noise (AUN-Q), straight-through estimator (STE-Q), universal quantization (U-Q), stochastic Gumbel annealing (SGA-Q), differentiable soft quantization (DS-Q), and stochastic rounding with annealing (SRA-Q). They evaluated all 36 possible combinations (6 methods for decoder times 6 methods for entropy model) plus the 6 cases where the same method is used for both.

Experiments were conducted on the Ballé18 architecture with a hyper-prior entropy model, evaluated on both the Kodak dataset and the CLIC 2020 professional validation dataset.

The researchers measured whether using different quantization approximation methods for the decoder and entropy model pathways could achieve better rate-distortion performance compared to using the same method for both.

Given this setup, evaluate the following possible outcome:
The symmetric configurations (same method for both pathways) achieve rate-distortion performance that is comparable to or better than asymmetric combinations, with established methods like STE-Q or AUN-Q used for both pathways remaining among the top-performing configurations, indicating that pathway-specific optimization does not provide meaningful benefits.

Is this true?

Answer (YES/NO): NO